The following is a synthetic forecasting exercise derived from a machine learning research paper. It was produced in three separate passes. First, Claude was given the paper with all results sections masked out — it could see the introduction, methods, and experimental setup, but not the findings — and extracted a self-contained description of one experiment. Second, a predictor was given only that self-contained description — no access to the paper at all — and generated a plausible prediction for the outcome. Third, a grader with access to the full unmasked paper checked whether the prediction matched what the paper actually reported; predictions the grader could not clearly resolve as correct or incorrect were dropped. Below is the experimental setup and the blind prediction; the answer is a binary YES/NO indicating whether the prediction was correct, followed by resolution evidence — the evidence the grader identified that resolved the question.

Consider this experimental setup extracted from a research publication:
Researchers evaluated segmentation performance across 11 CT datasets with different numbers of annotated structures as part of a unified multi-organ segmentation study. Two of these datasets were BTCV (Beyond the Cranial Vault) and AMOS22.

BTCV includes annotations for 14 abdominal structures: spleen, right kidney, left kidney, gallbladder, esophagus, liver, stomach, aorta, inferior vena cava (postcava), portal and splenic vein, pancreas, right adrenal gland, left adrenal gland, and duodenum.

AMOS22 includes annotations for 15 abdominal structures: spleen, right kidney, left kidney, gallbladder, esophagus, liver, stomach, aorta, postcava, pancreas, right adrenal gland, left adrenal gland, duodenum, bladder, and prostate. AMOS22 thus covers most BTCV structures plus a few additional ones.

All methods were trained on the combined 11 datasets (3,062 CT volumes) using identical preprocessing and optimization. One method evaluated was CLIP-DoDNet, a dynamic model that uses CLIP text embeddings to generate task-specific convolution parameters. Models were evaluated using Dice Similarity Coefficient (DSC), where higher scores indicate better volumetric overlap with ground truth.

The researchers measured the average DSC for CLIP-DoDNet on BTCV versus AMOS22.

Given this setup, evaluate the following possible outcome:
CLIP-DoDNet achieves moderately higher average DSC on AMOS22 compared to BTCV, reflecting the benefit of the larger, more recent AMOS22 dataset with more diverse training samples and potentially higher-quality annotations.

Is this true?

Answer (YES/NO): YES